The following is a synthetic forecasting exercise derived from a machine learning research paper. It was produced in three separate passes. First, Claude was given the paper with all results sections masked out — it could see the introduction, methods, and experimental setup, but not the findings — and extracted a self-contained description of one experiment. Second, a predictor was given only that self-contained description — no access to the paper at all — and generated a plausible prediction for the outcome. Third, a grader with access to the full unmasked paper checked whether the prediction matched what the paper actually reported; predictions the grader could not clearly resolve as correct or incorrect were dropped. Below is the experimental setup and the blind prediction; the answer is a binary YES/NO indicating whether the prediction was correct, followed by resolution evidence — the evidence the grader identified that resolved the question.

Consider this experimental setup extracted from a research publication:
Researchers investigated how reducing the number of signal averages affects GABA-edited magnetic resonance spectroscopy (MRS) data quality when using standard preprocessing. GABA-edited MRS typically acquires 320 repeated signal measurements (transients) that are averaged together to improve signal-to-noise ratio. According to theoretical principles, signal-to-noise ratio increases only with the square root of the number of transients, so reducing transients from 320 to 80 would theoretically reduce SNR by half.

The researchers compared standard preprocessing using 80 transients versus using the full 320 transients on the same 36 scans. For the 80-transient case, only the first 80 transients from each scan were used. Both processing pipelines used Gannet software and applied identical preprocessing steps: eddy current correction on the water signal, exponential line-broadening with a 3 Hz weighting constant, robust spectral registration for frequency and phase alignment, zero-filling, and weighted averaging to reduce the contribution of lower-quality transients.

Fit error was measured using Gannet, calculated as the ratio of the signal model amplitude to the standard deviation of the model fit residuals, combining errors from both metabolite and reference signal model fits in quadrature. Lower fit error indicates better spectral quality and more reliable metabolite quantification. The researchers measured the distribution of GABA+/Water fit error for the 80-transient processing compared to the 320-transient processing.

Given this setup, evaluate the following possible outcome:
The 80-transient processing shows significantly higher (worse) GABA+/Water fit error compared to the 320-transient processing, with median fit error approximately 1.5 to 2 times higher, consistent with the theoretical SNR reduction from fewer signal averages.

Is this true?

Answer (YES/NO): YES